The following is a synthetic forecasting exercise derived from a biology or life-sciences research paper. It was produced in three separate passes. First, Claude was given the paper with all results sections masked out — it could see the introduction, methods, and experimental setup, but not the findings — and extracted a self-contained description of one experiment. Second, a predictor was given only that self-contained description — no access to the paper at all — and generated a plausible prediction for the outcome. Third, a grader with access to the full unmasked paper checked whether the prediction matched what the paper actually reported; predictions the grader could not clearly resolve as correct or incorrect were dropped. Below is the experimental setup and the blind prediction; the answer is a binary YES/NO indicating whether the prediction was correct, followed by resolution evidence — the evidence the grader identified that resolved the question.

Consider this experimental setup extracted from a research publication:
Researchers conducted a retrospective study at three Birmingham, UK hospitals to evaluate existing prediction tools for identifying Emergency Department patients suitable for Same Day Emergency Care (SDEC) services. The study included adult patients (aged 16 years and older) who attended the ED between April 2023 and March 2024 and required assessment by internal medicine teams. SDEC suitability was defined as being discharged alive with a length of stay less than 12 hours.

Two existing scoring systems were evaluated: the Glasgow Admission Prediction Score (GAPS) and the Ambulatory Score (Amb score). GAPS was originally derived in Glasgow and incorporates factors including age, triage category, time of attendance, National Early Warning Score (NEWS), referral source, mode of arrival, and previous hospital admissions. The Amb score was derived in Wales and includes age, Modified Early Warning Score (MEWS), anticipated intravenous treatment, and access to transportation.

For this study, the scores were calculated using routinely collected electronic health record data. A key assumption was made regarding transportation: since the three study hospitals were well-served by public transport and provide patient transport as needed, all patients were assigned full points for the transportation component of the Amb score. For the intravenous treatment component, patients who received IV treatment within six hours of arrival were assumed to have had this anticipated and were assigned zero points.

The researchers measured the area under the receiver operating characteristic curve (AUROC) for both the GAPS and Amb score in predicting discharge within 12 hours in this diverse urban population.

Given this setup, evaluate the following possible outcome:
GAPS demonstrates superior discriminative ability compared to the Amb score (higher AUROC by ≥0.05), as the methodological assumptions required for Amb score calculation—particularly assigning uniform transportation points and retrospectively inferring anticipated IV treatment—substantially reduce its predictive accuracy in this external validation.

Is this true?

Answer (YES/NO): NO